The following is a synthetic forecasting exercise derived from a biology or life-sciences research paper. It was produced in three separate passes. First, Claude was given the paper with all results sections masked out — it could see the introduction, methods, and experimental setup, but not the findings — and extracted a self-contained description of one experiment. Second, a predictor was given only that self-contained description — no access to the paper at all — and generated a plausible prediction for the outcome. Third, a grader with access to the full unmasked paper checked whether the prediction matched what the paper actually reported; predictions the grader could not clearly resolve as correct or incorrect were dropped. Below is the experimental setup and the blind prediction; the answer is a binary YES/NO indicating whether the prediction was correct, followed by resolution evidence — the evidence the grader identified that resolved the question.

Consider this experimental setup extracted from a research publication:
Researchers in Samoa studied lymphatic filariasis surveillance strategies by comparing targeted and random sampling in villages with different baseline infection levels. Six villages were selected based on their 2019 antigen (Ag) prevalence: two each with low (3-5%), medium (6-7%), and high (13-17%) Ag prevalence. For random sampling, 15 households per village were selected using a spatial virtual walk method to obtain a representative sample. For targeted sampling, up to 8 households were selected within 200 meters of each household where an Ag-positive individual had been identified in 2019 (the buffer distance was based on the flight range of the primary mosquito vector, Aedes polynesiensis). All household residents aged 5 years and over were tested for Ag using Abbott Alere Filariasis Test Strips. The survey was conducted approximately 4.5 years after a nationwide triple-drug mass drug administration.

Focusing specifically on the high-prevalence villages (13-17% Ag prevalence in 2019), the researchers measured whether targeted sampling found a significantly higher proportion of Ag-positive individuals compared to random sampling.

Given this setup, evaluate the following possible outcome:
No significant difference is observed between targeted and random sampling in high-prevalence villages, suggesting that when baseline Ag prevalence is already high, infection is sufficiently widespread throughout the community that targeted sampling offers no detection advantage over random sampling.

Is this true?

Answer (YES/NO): NO